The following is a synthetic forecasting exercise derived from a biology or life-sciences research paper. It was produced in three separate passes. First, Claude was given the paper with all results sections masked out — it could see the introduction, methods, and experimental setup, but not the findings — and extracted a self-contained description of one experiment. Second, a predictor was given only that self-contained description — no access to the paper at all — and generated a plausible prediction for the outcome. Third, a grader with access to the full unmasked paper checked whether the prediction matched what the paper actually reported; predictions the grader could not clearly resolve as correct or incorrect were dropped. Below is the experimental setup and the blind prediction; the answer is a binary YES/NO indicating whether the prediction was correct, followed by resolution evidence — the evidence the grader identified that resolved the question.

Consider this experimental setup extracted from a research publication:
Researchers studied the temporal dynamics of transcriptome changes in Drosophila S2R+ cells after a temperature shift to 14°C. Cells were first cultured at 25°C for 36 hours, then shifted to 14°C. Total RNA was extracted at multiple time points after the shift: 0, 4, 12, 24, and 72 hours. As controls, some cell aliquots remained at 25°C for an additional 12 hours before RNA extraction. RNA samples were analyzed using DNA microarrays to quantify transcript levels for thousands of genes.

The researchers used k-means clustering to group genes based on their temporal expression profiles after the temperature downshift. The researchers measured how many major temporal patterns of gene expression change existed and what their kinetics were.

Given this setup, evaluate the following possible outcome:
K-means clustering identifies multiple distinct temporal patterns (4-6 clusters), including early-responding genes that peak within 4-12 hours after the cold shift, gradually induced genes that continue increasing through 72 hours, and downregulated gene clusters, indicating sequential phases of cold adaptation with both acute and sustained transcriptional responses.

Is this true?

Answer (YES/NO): NO